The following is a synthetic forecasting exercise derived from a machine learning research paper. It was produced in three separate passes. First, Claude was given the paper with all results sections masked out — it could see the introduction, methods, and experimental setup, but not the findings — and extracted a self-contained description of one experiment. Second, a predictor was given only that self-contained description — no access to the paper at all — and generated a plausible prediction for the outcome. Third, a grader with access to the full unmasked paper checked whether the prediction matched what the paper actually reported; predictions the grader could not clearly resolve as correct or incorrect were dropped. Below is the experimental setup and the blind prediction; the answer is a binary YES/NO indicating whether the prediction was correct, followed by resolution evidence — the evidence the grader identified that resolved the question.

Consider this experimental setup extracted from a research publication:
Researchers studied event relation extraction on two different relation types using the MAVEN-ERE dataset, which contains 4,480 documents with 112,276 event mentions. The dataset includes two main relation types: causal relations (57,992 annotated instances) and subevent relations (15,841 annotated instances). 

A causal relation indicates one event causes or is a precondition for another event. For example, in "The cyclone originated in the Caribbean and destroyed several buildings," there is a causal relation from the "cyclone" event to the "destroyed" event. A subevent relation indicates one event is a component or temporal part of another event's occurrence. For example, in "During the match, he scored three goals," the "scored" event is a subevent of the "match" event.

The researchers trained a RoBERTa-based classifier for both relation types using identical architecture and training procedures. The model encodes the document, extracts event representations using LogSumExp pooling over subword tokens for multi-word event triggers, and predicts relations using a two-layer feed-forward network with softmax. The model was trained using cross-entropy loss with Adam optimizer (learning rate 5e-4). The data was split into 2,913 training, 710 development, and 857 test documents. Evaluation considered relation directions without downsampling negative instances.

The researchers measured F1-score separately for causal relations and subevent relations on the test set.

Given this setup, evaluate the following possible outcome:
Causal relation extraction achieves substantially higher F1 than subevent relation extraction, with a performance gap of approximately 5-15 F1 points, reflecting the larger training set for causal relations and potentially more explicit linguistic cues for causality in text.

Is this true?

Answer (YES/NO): NO